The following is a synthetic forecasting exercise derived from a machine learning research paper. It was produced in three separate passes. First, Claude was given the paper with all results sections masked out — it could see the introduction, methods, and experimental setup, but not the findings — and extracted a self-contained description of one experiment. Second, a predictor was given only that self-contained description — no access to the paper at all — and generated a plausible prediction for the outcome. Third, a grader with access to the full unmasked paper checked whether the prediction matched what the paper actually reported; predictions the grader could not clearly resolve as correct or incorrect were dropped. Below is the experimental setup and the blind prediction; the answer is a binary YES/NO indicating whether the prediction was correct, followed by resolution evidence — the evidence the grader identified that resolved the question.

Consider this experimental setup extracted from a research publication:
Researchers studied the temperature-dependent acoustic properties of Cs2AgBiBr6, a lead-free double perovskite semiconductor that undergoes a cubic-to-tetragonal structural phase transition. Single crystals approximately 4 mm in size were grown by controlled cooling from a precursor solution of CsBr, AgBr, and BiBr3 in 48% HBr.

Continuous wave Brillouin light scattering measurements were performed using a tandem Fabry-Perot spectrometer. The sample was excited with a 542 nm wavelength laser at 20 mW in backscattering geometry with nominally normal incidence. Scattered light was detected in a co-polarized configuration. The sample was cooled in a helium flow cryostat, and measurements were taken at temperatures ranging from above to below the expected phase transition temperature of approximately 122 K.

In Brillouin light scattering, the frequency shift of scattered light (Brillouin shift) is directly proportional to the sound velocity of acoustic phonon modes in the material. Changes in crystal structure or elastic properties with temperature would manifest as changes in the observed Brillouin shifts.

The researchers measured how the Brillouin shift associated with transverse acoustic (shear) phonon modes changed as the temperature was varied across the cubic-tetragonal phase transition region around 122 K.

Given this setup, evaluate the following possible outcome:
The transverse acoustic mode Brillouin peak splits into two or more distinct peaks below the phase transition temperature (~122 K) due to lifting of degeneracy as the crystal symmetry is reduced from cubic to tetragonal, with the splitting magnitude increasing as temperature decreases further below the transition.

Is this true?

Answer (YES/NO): NO